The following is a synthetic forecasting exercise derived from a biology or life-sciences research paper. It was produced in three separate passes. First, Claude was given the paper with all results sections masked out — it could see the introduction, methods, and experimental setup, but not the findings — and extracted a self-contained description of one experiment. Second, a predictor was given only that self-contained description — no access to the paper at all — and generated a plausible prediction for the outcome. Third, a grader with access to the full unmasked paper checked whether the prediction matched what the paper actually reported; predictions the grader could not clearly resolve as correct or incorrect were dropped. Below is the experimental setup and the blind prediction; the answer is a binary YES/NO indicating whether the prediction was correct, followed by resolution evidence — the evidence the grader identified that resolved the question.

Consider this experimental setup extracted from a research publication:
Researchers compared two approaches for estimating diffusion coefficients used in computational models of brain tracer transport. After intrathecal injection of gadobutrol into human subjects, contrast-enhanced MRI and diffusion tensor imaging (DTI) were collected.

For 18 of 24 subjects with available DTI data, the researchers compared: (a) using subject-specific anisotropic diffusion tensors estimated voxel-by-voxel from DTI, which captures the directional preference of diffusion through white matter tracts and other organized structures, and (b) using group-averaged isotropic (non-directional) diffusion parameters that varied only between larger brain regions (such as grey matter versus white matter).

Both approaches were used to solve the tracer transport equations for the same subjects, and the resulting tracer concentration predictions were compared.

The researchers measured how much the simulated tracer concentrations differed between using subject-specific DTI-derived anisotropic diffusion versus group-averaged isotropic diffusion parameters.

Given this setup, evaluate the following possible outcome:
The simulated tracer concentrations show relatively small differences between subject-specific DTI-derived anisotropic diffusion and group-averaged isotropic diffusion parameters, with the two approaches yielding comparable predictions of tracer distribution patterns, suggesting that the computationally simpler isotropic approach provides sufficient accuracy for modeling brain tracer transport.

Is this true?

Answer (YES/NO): YES